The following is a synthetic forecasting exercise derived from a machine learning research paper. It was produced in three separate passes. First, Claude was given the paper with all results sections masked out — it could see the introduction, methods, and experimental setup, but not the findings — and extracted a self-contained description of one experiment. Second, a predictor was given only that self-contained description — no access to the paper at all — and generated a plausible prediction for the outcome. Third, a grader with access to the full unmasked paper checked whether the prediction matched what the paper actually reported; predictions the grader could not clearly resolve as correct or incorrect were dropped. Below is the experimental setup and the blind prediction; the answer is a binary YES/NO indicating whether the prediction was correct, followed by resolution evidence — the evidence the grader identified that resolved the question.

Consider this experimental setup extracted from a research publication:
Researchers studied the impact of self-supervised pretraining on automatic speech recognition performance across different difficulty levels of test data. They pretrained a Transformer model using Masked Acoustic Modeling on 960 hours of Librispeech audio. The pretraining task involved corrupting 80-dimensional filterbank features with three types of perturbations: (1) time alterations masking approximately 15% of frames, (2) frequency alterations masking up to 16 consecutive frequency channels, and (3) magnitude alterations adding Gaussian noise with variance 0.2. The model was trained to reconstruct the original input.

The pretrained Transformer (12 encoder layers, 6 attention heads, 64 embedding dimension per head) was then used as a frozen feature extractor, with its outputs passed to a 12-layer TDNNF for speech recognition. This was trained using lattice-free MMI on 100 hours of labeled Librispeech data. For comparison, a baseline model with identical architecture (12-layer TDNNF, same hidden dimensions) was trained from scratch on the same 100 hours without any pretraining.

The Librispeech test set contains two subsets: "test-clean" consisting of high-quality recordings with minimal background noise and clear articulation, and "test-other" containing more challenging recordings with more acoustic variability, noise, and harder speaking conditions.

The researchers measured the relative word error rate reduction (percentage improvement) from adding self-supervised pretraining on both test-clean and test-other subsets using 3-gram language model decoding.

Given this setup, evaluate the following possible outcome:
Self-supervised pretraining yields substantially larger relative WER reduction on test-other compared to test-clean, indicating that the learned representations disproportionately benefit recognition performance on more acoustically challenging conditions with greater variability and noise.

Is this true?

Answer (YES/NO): YES